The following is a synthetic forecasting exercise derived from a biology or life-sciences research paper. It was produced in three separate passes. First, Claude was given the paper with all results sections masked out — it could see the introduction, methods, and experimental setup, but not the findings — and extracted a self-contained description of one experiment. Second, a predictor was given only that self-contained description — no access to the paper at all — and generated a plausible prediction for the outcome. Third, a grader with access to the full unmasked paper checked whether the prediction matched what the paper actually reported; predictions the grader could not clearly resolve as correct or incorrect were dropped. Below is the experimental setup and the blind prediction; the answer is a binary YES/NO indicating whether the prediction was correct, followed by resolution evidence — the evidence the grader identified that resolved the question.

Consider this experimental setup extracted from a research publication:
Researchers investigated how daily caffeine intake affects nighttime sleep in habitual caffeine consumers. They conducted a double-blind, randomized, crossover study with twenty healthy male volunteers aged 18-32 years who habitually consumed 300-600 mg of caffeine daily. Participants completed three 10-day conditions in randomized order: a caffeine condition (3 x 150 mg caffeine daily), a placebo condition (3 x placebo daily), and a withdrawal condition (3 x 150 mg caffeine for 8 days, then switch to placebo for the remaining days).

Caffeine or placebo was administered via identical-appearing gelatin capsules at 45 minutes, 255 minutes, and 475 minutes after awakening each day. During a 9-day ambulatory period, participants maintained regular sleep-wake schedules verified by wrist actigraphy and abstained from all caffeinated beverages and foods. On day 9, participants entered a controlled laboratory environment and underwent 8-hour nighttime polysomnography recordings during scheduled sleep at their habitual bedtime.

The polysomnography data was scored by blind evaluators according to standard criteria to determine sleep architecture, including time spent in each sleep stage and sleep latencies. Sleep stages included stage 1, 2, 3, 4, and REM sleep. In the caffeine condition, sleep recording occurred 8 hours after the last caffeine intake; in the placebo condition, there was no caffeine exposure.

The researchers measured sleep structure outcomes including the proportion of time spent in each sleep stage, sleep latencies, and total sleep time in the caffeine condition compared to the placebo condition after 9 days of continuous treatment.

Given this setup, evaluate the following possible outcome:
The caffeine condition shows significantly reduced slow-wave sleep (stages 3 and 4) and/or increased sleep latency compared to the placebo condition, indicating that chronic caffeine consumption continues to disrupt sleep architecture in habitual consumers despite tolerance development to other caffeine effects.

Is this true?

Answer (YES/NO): NO